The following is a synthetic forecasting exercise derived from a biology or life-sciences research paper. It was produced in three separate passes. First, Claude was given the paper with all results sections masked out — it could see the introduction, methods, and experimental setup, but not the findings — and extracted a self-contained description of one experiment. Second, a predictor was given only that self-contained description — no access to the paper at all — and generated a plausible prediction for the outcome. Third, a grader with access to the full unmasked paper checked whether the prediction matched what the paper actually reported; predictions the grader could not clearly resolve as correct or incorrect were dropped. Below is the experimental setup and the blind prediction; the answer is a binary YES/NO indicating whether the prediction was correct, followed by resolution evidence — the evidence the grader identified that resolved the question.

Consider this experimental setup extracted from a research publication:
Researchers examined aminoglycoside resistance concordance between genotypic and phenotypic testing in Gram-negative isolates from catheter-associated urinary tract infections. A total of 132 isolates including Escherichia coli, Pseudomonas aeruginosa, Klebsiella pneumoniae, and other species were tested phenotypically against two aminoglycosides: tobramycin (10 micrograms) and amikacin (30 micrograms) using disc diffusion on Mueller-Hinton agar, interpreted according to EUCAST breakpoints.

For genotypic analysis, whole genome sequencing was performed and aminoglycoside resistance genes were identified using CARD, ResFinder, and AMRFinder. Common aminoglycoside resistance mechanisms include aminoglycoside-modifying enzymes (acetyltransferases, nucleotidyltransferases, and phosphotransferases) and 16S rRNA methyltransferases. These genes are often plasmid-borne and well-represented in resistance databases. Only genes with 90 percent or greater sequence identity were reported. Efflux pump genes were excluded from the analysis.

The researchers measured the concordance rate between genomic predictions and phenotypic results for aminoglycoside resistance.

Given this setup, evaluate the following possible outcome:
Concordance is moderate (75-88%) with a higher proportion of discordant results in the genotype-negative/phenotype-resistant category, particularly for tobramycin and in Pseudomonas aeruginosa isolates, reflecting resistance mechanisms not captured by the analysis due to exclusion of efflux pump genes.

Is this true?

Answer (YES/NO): NO